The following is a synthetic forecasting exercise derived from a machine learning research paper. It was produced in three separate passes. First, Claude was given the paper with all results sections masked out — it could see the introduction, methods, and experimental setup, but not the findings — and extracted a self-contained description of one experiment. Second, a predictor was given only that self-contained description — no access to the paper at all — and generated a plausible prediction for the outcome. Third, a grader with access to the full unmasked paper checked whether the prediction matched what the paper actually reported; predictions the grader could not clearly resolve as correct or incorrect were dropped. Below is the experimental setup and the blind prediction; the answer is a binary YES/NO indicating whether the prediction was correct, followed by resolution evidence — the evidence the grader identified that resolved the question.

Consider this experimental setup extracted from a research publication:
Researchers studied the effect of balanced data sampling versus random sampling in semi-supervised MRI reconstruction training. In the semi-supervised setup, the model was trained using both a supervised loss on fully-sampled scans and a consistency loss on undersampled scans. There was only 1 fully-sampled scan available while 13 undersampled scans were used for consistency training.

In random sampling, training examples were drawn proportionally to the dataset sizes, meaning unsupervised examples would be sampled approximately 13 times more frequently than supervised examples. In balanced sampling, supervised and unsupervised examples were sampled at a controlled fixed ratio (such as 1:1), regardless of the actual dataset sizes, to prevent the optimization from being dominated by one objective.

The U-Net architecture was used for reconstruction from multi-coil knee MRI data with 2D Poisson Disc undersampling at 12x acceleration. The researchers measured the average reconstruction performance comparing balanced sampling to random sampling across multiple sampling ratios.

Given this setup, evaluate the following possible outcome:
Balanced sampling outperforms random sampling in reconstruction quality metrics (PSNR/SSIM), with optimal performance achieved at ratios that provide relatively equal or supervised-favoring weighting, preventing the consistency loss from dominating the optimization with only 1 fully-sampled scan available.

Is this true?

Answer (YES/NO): YES